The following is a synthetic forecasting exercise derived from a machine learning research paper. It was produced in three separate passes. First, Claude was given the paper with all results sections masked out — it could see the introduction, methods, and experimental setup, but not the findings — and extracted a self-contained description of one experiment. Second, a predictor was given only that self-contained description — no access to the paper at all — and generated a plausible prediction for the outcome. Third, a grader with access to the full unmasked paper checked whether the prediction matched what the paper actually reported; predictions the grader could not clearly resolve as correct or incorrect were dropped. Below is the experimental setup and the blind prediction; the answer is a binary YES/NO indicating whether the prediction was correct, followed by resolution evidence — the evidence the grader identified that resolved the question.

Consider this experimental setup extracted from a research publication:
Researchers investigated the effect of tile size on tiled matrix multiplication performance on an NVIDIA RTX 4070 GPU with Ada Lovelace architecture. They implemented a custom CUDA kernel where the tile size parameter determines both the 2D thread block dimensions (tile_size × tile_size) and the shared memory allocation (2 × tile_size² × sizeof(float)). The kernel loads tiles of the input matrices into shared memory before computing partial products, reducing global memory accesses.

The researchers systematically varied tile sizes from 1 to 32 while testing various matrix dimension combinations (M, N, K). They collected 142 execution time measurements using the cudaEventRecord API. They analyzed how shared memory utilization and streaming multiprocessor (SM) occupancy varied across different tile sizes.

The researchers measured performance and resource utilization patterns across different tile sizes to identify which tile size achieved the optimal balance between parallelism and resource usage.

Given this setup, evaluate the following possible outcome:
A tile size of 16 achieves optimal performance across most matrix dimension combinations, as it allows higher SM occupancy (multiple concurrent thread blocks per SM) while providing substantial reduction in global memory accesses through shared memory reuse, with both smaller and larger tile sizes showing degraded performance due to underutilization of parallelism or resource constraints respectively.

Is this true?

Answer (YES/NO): NO